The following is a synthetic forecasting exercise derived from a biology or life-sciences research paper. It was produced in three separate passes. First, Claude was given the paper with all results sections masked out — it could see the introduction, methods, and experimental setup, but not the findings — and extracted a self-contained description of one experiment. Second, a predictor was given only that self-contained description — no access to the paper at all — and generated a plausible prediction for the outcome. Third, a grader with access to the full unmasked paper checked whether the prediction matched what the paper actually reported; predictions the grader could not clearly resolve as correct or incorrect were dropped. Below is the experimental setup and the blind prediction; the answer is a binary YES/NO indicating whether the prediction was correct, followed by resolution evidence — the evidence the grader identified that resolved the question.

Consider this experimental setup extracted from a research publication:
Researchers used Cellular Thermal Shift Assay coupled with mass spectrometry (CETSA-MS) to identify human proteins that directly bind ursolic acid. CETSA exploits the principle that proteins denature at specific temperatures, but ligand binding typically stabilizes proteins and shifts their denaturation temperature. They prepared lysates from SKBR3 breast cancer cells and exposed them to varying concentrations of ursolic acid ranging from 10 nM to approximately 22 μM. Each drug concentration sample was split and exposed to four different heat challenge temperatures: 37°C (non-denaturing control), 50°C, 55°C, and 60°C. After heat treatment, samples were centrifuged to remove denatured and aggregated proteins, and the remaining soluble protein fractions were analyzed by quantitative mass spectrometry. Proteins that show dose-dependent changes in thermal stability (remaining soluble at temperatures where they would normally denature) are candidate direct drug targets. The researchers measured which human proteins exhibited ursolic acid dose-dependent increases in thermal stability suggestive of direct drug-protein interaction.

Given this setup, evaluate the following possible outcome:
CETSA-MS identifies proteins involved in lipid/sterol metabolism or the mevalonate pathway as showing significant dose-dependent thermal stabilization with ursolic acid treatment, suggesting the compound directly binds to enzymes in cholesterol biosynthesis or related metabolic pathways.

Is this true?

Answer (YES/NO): NO